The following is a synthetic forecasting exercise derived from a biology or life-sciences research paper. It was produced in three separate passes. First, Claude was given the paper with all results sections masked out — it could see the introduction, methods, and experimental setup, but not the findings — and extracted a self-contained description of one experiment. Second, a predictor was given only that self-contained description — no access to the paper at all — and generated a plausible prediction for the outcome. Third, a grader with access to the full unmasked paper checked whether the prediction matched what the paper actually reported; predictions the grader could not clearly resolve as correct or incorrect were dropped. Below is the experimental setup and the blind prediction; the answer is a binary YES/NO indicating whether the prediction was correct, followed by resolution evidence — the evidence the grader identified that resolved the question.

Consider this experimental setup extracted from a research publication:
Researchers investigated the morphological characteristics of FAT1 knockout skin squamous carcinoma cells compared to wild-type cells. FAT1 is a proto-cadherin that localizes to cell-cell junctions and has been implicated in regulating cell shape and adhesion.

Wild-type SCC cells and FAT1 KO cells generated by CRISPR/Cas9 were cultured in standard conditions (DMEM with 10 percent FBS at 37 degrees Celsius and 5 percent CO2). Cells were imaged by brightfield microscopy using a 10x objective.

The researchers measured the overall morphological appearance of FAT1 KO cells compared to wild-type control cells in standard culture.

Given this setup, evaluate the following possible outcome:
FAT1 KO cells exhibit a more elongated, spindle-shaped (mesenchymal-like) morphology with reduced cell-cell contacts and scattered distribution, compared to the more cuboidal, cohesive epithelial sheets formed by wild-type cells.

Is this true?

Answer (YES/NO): NO